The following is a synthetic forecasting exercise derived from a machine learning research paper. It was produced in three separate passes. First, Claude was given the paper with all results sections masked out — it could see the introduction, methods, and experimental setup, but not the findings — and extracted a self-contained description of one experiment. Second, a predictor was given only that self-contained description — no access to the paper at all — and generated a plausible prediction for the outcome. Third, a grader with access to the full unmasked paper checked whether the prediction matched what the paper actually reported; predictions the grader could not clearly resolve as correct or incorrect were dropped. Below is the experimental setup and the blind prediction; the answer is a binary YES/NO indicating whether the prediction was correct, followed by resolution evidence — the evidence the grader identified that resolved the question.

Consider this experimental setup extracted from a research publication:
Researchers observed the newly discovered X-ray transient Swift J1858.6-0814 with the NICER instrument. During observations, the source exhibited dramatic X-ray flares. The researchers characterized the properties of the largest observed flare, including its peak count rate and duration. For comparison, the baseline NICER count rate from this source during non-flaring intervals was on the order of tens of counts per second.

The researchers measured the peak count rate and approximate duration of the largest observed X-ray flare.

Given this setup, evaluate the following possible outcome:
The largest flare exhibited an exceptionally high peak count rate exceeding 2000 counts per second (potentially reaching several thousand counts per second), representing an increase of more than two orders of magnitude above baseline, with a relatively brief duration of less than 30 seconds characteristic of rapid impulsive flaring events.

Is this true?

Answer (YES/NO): NO